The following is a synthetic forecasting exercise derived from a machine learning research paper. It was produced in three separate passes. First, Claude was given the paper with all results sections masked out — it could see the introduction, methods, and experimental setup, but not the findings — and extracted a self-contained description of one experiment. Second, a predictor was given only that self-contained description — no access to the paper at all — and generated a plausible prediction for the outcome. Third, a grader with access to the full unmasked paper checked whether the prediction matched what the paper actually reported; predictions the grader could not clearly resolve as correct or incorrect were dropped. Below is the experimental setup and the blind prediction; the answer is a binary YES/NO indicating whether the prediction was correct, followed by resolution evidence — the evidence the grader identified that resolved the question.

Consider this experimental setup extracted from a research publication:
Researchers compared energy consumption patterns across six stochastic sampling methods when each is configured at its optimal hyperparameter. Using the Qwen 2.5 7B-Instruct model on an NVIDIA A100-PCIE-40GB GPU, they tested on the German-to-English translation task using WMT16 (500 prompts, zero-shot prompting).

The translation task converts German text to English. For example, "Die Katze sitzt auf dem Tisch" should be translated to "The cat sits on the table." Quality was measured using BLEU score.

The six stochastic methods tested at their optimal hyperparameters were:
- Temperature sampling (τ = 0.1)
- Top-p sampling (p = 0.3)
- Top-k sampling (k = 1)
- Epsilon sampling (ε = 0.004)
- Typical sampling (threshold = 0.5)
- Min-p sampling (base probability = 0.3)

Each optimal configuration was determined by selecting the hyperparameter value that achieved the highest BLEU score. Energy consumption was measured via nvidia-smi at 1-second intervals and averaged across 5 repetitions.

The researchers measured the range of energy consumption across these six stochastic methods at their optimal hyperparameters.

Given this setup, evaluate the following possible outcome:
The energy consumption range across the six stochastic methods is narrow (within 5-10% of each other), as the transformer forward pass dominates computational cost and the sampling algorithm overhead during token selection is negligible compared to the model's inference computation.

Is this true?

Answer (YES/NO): YES